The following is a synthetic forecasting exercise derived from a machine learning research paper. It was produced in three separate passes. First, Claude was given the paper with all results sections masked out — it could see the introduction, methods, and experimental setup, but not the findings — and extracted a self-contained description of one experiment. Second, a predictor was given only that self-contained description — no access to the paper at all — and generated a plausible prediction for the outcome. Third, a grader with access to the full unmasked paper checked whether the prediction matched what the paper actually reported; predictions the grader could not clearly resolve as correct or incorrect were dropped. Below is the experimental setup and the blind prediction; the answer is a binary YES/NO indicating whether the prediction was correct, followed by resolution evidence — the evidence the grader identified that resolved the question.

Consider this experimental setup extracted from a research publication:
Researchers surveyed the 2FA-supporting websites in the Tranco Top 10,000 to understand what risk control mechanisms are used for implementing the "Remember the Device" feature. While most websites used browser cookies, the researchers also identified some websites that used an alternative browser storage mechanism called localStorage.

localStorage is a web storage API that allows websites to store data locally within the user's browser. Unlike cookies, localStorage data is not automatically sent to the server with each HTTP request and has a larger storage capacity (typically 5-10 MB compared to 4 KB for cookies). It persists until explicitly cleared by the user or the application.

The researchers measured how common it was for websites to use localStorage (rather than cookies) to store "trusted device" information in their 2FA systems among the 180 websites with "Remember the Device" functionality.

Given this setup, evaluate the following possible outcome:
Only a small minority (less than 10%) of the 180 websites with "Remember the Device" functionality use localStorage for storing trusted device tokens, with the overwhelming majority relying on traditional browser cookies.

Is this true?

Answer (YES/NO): YES